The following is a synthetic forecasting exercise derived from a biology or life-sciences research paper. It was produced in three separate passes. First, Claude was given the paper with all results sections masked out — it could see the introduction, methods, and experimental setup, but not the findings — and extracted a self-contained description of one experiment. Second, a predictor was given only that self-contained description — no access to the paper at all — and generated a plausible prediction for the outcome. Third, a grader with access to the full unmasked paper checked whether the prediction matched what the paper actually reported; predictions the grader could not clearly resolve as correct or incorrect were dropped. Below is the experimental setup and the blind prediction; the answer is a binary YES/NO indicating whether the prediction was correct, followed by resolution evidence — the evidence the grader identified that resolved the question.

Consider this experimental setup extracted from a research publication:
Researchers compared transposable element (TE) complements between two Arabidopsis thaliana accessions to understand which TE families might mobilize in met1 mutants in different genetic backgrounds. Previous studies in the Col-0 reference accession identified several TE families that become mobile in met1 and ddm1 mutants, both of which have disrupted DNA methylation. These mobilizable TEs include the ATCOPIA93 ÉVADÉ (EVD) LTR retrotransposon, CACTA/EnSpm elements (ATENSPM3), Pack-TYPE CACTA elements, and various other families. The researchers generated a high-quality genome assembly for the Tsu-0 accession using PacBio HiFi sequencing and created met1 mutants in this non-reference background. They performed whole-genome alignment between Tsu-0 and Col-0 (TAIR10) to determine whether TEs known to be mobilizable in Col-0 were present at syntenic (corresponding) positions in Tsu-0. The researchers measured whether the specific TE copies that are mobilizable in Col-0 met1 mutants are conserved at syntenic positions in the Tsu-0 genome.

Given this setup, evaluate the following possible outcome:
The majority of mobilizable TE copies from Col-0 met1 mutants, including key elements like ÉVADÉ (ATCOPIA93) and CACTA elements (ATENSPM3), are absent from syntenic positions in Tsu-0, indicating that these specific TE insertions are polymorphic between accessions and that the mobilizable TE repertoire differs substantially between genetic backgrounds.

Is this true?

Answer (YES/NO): YES